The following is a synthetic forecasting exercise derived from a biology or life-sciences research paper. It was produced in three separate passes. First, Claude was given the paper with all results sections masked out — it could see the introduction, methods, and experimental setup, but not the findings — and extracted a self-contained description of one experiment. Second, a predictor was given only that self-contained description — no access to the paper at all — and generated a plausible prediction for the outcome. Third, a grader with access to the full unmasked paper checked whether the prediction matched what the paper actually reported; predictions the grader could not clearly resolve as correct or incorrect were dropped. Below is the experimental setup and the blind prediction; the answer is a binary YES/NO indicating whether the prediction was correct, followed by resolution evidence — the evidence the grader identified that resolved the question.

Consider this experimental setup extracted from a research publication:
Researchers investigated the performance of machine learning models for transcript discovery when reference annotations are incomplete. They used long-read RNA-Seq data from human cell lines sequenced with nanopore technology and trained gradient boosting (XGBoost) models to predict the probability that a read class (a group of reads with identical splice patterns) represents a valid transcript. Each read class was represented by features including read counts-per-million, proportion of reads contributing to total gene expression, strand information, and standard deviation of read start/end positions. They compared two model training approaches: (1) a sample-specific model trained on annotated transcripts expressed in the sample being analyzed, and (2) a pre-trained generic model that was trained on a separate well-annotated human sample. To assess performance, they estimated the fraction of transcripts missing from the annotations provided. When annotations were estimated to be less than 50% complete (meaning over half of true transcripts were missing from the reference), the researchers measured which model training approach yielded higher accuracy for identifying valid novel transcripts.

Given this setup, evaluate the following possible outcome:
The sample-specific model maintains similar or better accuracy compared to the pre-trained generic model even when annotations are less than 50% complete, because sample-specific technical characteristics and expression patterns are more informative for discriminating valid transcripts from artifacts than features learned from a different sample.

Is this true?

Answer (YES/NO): NO